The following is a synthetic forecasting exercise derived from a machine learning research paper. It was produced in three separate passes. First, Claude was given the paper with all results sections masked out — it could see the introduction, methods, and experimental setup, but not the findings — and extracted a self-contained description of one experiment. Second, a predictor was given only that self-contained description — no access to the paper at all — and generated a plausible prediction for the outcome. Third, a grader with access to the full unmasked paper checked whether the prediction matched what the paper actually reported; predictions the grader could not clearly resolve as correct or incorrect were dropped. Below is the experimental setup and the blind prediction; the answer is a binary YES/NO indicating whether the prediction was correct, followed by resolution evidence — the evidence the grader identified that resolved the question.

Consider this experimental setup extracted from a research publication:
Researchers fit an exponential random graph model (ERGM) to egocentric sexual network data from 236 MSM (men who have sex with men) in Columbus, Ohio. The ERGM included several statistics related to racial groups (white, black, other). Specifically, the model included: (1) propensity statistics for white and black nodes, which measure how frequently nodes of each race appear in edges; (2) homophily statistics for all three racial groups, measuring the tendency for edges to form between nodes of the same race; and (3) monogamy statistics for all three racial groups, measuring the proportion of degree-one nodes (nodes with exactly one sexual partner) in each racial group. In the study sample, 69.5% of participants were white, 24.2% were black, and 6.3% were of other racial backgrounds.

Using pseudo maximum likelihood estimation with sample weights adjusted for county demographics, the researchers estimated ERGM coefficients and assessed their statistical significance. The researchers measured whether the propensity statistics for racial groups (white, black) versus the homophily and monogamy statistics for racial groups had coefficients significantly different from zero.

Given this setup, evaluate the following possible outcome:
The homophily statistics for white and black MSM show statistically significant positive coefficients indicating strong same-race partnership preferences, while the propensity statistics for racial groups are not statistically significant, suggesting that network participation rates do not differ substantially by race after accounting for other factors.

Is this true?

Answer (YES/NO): NO